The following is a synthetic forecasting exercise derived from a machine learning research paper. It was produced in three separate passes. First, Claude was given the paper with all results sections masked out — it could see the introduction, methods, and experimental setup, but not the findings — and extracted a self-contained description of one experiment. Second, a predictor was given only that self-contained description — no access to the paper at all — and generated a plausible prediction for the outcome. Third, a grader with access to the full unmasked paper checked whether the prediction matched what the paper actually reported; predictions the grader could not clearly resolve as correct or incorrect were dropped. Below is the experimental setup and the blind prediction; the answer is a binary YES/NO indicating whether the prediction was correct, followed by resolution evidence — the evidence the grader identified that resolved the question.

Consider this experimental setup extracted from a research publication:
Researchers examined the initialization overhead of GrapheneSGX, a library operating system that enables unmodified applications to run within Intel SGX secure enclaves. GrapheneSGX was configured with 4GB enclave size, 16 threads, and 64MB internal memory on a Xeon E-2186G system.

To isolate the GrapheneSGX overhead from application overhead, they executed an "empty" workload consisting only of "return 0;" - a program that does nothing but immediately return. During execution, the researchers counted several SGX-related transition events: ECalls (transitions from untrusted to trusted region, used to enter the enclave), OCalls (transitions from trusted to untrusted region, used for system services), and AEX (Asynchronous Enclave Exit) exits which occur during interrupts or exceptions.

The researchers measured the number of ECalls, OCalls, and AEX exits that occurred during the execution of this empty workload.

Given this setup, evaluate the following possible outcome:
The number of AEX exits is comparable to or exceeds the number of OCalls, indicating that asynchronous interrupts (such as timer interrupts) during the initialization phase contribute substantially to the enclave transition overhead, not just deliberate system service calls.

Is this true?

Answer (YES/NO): YES